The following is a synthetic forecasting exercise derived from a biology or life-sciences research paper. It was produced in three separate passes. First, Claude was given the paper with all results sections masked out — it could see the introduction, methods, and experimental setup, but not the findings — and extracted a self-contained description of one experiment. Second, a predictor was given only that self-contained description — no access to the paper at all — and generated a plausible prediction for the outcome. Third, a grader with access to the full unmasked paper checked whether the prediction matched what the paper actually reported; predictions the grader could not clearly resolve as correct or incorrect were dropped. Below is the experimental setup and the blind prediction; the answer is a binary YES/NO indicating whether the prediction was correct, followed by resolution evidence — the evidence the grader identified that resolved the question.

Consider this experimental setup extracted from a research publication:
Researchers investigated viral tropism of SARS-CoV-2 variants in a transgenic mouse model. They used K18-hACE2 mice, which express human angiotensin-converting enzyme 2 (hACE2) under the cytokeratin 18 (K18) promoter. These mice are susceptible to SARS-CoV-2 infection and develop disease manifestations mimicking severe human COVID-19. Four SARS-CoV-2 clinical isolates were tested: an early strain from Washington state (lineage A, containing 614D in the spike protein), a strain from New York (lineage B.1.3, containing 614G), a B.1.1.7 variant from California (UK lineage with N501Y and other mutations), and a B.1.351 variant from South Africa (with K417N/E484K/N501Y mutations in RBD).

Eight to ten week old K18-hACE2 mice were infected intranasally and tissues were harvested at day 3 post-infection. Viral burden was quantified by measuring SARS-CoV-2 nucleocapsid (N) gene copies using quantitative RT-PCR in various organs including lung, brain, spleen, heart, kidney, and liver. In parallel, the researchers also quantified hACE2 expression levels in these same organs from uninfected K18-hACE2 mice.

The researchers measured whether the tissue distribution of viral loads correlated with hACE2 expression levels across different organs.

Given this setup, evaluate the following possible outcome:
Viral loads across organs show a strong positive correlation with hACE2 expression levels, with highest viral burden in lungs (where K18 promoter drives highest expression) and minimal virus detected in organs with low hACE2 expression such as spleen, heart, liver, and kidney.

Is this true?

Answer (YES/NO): NO